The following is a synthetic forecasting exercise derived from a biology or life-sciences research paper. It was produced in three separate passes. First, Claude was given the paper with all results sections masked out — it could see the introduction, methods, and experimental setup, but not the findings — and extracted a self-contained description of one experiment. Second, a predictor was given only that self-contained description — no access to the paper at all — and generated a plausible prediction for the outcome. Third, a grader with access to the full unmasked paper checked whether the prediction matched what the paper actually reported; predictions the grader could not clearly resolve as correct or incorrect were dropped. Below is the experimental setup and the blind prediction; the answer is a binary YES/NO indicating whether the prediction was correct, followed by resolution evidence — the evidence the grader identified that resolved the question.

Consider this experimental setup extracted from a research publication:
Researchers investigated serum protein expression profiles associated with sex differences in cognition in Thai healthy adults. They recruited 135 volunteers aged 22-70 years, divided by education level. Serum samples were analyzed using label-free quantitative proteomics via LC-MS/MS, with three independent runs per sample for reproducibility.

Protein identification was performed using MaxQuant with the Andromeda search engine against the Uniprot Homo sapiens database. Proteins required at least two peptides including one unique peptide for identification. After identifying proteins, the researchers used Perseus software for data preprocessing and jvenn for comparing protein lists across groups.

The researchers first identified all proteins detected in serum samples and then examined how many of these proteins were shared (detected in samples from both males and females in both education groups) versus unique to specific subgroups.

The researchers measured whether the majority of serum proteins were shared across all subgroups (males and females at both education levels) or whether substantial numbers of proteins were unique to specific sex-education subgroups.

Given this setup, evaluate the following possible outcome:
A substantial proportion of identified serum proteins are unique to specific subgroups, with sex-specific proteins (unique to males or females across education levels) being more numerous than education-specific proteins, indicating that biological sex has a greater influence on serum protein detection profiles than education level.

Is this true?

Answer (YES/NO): NO